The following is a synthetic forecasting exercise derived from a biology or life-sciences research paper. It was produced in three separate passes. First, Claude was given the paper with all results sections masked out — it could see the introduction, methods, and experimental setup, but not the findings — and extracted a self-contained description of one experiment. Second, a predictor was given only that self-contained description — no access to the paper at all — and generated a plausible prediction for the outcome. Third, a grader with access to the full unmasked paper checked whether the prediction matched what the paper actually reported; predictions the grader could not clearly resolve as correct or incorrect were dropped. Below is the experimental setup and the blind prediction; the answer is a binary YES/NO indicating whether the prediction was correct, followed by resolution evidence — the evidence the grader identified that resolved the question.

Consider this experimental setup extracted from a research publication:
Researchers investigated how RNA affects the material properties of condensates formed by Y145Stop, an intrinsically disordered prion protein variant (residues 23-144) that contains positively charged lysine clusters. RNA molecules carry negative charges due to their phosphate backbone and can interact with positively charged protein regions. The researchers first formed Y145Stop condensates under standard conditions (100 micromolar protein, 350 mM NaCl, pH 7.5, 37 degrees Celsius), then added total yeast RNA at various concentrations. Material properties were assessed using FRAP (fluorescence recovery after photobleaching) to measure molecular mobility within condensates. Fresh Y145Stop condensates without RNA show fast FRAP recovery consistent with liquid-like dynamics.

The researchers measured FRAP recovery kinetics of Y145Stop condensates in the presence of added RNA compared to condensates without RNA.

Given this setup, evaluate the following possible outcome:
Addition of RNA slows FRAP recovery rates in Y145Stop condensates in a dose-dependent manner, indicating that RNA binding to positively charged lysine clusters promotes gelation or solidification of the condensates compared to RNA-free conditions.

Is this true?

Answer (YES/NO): NO